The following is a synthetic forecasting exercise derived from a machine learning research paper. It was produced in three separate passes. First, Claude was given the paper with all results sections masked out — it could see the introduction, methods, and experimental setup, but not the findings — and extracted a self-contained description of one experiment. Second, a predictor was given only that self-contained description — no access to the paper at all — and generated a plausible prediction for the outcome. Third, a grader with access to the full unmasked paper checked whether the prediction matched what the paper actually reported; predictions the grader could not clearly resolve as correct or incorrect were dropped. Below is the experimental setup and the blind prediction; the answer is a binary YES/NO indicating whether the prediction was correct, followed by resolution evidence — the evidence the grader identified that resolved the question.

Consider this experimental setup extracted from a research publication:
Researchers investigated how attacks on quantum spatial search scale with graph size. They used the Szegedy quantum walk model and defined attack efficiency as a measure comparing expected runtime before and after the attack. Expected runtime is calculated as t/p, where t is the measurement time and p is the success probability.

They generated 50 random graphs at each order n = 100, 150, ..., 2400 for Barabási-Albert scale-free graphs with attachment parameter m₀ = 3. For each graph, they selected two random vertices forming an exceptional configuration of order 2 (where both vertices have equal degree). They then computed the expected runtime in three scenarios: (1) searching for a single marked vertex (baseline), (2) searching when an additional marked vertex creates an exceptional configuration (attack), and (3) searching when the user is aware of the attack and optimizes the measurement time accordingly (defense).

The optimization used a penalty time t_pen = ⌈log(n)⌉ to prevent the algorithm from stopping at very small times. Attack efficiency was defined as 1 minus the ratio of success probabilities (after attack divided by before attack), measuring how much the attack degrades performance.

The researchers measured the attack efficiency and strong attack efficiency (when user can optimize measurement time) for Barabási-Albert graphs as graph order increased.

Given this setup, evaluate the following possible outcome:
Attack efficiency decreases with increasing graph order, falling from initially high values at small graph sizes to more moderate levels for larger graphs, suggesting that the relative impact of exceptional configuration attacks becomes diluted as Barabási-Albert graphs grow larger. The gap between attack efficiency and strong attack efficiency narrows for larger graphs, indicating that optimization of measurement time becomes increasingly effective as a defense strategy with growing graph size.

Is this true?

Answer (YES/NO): NO